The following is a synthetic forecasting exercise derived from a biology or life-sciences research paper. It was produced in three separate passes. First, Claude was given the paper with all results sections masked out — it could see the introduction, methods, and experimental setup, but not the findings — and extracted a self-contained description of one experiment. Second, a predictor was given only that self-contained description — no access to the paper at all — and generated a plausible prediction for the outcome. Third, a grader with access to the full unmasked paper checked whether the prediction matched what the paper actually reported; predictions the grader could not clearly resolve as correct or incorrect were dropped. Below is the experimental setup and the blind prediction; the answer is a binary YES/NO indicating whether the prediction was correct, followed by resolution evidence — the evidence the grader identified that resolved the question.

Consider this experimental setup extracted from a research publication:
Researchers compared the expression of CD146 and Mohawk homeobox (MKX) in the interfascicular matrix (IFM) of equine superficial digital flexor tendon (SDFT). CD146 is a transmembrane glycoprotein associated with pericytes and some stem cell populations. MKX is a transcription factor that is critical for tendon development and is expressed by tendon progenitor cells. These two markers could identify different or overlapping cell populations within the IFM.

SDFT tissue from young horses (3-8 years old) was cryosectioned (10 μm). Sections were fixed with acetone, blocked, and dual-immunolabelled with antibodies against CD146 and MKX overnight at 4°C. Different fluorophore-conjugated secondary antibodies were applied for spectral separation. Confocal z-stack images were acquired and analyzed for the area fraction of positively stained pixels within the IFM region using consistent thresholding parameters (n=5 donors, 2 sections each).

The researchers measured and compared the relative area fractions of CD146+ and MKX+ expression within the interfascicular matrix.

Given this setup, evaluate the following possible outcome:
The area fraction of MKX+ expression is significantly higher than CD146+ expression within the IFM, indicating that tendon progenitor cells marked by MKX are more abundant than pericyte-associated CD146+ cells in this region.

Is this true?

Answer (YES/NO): NO